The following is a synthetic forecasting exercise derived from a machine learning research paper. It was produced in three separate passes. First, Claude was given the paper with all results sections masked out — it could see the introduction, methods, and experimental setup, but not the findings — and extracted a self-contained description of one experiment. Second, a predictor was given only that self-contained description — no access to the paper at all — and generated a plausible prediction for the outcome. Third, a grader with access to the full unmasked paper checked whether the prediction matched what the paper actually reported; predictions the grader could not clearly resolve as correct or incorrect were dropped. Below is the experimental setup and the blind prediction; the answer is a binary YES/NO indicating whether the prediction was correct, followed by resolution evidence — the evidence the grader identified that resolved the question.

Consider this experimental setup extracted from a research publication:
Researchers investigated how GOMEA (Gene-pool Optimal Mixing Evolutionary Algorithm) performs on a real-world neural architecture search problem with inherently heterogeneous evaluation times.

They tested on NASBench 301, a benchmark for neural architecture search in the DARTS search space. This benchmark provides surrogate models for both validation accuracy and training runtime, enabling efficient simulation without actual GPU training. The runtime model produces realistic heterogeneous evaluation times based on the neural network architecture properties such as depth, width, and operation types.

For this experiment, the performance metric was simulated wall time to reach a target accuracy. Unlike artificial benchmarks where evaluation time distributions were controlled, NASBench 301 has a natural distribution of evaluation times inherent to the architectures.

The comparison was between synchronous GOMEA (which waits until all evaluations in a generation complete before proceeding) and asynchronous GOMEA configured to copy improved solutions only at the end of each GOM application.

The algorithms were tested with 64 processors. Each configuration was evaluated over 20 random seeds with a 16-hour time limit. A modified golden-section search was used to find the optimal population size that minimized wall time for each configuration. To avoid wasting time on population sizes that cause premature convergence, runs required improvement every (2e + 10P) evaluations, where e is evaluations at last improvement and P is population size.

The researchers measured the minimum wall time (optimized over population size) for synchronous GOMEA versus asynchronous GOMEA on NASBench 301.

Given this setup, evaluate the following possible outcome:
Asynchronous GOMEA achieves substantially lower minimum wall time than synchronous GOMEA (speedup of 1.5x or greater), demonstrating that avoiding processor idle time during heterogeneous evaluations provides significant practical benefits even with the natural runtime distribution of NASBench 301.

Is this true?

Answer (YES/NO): NO